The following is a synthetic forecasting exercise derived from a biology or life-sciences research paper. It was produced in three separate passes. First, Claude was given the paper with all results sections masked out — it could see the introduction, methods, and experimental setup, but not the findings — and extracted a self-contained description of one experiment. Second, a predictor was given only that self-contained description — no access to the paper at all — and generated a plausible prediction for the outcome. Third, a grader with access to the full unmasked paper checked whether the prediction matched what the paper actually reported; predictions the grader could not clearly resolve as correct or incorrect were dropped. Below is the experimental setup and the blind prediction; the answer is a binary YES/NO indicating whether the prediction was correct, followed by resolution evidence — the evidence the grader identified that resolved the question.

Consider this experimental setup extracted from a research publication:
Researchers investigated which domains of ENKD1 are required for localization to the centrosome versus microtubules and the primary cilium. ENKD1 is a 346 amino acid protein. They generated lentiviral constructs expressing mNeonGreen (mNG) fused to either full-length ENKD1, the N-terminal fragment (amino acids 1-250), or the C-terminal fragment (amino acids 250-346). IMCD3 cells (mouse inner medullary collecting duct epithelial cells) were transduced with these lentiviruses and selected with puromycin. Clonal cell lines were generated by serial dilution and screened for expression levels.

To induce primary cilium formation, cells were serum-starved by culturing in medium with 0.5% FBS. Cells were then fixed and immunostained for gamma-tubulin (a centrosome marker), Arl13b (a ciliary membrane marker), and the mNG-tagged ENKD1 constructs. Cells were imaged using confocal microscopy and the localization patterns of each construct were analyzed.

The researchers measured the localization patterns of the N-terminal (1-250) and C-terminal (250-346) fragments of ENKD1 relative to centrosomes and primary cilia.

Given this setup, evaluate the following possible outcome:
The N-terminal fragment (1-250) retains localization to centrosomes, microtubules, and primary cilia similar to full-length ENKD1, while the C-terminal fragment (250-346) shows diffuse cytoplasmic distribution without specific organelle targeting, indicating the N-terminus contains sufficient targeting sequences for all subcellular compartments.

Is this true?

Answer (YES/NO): NO